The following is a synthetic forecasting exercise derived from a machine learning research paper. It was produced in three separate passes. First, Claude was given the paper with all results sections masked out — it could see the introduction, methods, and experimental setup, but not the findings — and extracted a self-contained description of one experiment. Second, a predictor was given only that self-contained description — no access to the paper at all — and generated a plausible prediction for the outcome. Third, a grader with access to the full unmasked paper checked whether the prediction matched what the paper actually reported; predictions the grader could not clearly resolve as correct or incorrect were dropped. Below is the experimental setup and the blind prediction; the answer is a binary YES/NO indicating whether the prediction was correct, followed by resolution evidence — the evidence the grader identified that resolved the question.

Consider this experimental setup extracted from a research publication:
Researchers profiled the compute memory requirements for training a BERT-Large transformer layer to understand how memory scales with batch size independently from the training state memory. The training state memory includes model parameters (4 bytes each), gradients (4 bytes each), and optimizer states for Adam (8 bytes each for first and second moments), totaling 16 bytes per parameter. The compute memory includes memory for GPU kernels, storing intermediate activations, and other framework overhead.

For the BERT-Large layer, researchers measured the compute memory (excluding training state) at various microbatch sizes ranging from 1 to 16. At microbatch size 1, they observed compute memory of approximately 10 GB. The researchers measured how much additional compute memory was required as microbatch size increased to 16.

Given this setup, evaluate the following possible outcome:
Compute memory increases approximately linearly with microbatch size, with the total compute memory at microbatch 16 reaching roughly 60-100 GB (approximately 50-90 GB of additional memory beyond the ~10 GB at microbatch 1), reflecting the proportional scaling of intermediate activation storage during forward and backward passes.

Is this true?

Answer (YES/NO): NO